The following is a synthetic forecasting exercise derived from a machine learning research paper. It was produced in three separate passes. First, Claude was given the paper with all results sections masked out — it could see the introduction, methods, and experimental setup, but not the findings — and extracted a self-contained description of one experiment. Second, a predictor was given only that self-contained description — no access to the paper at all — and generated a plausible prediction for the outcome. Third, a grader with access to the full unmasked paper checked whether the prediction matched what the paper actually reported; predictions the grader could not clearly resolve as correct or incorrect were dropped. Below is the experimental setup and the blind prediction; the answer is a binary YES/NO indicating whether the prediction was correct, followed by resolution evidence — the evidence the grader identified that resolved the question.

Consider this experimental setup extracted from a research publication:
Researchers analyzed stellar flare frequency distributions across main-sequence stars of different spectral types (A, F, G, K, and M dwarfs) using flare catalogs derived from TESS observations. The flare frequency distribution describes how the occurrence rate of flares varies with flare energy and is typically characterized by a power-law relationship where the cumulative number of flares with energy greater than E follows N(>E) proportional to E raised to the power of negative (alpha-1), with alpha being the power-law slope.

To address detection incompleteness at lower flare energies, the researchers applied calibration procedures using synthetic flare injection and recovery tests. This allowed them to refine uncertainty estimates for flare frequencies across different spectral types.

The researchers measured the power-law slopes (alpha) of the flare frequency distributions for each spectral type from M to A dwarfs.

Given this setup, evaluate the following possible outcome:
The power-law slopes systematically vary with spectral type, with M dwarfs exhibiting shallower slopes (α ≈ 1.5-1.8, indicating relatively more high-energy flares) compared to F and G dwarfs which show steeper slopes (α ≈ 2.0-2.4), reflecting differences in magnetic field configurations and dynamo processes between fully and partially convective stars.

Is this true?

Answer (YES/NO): NO